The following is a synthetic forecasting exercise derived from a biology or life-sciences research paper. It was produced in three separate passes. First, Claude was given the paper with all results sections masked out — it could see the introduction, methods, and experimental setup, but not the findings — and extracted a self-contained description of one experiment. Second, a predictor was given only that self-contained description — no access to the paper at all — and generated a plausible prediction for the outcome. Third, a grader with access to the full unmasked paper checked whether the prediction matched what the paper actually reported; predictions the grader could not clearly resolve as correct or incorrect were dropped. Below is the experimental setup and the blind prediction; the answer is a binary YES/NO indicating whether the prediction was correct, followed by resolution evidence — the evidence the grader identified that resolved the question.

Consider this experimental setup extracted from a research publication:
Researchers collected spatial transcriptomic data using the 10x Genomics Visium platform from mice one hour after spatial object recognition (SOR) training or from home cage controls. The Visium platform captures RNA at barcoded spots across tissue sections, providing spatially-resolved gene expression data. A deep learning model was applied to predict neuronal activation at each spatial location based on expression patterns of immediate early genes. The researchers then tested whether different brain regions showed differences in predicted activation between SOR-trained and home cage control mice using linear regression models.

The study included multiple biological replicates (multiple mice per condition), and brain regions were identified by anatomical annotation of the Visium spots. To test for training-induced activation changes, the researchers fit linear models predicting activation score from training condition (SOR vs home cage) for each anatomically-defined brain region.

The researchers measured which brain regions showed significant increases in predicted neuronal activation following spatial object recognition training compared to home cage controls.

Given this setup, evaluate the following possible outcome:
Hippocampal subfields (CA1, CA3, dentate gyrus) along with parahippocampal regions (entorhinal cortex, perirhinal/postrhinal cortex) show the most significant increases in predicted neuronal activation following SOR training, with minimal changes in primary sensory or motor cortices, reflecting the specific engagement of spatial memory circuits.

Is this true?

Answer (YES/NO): NO